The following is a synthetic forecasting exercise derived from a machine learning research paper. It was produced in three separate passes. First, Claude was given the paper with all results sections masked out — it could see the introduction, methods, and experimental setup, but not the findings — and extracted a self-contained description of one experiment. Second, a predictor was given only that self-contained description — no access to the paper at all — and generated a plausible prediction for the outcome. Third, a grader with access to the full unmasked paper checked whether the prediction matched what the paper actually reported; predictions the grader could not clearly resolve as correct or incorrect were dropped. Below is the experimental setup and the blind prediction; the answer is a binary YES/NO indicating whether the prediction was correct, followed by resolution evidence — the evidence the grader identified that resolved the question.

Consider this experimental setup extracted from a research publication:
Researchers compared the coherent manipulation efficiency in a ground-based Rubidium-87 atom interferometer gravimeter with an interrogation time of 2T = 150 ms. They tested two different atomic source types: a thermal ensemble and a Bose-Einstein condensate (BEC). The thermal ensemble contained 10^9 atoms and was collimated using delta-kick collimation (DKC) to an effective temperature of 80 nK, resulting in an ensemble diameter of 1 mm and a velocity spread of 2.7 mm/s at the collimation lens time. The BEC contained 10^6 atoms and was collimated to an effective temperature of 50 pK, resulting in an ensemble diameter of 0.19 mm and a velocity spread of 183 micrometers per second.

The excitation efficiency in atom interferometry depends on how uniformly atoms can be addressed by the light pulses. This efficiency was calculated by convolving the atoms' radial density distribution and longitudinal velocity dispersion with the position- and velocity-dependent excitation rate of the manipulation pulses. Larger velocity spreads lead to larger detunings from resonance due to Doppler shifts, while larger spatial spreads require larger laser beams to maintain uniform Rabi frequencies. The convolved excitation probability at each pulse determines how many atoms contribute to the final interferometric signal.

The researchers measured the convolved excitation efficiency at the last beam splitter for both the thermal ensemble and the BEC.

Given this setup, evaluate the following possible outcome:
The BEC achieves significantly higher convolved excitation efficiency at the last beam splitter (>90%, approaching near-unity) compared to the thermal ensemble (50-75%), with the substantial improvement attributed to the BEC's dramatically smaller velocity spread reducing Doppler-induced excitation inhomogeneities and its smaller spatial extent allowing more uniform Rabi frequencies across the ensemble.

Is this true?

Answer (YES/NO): YES